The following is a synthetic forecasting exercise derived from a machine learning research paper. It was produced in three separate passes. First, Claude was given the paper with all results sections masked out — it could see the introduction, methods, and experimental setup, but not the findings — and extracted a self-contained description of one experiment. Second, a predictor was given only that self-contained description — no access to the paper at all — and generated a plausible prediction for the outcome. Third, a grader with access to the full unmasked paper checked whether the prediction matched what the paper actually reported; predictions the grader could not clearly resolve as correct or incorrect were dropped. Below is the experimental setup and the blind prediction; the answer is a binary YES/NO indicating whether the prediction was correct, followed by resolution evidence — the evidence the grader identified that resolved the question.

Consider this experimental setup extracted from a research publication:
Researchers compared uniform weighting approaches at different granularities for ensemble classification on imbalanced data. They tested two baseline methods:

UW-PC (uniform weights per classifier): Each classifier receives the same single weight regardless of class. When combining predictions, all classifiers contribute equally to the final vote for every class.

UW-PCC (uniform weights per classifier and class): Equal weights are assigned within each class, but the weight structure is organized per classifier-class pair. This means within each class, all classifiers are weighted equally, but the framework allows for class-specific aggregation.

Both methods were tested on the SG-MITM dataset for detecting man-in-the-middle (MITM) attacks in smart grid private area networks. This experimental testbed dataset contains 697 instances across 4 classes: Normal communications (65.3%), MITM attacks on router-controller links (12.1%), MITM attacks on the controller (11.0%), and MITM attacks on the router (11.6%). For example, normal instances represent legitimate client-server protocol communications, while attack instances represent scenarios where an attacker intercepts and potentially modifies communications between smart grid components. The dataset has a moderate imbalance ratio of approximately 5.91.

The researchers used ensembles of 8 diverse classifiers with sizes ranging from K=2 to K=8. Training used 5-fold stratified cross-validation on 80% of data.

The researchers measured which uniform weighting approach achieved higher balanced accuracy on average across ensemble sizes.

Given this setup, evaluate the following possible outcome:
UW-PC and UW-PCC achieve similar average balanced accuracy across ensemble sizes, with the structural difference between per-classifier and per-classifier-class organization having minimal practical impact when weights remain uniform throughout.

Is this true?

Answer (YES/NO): NO